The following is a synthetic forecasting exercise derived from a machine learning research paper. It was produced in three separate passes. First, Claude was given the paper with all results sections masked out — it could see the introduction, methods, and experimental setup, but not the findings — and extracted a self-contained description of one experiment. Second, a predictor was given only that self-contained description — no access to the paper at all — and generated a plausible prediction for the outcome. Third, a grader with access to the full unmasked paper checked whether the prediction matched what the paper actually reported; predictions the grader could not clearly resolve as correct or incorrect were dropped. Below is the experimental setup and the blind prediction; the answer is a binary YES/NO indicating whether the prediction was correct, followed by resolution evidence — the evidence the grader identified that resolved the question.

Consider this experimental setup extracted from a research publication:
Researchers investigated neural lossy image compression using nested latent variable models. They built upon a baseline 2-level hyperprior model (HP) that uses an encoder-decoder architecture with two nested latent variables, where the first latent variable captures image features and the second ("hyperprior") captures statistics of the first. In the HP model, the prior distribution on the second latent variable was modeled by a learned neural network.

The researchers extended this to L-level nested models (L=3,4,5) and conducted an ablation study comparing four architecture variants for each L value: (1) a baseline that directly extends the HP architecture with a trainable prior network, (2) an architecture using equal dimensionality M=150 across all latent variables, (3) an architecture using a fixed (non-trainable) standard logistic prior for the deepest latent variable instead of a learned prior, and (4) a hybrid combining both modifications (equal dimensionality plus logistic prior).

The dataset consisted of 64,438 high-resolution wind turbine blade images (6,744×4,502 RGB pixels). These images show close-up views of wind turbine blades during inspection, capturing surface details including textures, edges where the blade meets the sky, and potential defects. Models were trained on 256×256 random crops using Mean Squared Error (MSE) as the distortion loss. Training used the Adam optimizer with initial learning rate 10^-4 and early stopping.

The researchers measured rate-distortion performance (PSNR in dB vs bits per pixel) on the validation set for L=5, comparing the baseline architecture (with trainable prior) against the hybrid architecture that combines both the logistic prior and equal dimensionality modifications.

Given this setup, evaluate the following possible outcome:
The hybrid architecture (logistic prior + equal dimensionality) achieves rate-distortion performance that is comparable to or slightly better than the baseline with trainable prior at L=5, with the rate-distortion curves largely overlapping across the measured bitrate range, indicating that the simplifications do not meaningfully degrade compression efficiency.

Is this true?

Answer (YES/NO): NO